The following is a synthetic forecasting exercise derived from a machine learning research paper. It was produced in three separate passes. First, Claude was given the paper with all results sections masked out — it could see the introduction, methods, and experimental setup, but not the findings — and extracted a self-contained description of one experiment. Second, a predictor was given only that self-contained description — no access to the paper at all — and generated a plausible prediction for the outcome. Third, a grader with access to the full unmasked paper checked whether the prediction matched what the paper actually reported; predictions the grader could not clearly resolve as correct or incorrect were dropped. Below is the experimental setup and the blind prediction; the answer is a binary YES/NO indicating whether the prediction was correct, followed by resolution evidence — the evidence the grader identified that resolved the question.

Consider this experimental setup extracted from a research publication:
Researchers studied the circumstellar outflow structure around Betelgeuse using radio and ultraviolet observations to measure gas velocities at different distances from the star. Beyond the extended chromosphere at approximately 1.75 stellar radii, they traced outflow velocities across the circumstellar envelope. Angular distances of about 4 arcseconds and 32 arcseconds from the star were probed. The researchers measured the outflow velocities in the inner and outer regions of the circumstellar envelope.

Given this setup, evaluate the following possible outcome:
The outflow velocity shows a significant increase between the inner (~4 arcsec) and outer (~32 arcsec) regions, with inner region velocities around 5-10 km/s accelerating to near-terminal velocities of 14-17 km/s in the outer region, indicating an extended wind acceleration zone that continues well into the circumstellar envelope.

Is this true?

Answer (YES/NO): YES